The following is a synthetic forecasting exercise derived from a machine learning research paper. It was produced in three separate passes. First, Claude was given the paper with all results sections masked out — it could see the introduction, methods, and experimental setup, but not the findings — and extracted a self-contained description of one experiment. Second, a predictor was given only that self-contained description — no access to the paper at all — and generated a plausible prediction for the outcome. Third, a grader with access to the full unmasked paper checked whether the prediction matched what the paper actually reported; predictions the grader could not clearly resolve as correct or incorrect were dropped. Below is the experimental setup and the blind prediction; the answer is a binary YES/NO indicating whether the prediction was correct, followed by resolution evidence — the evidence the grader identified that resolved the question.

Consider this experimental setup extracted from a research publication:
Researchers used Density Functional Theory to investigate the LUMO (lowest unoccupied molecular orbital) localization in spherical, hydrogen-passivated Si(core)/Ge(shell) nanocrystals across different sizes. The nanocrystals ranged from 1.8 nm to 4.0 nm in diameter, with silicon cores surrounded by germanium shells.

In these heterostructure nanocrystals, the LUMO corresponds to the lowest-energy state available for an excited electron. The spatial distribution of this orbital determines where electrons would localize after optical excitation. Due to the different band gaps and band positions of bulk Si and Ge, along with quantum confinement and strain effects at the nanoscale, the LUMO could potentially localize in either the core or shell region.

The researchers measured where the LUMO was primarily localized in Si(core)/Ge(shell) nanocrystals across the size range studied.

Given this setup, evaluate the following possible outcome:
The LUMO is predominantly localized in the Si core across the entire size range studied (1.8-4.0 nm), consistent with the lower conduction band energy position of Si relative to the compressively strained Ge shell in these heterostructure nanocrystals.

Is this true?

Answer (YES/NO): YES